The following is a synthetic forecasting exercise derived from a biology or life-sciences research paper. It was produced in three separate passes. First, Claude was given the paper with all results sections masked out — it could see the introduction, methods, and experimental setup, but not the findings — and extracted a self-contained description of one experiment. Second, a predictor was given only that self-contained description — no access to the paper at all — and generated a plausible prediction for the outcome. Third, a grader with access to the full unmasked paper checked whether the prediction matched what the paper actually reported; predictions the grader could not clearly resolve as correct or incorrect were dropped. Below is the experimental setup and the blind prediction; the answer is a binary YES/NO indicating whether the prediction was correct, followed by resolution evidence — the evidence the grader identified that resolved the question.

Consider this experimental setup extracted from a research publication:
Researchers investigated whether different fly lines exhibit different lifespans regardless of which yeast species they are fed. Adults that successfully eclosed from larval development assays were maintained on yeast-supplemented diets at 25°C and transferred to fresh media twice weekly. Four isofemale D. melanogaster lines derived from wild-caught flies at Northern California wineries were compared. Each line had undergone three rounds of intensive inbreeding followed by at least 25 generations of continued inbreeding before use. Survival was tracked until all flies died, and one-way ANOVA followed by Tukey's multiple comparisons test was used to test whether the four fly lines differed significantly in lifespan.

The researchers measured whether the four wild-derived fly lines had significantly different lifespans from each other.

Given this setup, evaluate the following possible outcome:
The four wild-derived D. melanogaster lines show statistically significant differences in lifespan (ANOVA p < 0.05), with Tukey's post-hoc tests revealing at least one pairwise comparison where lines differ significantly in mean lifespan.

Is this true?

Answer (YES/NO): YES